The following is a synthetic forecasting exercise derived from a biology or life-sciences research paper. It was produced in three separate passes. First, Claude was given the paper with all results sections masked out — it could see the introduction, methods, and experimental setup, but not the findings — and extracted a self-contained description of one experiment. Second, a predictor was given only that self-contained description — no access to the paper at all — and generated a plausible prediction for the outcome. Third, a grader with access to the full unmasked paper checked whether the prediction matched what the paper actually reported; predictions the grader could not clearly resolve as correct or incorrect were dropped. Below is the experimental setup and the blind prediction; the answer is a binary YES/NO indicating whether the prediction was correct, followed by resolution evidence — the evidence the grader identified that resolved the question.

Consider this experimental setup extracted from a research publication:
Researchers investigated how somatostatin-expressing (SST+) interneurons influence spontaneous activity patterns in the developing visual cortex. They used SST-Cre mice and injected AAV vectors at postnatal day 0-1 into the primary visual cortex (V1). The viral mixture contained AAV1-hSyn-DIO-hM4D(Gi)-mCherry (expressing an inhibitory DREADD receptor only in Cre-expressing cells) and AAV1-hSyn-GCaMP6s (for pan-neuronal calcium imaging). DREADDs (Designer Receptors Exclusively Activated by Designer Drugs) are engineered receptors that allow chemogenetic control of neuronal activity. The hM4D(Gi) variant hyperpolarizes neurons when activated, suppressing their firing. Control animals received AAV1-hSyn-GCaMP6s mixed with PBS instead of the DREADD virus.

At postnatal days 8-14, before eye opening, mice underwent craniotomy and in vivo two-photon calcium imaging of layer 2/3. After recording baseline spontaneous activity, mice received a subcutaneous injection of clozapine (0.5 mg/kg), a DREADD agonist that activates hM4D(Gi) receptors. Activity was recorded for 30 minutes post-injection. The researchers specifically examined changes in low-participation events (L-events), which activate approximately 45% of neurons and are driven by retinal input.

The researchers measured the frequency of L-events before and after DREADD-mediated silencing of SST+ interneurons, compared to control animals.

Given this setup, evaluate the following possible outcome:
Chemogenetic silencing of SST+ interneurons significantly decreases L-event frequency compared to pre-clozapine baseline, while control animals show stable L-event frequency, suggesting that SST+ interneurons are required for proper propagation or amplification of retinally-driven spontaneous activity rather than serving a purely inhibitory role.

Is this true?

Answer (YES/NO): NO